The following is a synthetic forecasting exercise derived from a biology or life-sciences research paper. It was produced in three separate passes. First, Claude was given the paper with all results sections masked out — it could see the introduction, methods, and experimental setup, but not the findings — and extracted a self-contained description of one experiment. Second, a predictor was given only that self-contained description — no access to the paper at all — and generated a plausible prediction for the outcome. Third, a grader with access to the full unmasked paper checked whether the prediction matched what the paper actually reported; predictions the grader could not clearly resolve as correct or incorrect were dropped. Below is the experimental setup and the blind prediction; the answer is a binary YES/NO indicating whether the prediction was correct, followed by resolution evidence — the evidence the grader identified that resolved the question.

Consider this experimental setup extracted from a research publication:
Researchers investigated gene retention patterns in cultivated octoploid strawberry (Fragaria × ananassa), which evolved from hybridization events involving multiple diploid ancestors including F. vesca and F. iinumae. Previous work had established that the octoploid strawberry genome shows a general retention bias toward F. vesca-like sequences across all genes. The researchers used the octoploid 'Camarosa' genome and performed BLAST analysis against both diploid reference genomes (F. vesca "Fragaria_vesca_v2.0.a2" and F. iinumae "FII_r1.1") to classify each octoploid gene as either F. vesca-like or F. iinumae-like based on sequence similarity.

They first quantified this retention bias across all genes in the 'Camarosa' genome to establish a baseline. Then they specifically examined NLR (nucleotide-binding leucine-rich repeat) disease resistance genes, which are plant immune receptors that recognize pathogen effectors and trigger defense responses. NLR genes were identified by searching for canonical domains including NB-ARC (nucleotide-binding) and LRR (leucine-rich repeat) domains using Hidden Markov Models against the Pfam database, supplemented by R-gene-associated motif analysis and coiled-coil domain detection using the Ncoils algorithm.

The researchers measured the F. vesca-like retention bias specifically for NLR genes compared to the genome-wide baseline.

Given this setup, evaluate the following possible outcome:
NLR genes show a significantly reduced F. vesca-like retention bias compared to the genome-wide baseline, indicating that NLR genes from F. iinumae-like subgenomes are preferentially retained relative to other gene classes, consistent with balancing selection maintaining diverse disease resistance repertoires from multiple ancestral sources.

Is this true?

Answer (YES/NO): NO